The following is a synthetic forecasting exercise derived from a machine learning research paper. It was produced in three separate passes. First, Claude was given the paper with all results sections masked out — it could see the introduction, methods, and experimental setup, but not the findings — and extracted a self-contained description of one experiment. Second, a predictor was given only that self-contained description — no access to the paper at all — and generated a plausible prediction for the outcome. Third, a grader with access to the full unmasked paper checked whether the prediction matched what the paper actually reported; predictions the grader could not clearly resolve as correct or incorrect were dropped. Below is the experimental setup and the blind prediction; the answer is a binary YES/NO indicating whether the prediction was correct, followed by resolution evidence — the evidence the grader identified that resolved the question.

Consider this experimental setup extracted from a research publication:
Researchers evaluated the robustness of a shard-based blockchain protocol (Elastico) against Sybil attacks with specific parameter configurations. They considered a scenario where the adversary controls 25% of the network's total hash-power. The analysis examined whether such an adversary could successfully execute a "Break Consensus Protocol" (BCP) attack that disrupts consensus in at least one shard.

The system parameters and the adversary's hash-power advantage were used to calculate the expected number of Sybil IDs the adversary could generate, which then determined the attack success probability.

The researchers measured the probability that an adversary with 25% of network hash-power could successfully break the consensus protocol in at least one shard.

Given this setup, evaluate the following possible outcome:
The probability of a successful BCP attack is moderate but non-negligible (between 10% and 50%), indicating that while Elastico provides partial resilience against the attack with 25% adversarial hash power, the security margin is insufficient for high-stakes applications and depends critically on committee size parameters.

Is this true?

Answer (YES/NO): YES